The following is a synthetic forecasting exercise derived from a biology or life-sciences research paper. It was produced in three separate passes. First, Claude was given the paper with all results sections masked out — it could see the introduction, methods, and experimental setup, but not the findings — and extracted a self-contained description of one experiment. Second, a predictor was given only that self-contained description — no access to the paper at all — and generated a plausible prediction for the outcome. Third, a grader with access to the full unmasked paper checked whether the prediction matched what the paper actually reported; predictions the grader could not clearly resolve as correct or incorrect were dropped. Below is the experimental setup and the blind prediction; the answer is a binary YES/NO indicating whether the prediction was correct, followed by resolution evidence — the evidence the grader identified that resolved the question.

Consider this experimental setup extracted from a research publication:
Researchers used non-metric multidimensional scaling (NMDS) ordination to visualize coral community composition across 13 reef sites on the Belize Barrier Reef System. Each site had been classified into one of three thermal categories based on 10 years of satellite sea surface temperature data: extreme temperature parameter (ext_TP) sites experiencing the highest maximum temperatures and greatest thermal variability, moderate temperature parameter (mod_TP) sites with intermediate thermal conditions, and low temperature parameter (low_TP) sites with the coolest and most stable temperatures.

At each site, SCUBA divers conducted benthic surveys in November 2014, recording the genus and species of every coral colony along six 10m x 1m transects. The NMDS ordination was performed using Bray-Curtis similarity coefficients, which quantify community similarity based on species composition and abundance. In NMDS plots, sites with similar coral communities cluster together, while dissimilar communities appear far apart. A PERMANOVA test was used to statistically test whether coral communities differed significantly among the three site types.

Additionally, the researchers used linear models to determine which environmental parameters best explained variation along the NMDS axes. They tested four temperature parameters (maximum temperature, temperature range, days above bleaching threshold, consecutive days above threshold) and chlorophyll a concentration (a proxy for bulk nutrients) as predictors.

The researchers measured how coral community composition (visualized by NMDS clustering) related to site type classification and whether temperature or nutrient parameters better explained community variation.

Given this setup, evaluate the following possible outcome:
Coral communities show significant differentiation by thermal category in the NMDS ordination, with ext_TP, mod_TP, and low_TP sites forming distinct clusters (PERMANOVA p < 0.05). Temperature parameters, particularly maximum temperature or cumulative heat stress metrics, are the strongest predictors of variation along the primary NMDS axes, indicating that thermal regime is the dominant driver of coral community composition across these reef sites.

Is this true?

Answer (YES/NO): NO